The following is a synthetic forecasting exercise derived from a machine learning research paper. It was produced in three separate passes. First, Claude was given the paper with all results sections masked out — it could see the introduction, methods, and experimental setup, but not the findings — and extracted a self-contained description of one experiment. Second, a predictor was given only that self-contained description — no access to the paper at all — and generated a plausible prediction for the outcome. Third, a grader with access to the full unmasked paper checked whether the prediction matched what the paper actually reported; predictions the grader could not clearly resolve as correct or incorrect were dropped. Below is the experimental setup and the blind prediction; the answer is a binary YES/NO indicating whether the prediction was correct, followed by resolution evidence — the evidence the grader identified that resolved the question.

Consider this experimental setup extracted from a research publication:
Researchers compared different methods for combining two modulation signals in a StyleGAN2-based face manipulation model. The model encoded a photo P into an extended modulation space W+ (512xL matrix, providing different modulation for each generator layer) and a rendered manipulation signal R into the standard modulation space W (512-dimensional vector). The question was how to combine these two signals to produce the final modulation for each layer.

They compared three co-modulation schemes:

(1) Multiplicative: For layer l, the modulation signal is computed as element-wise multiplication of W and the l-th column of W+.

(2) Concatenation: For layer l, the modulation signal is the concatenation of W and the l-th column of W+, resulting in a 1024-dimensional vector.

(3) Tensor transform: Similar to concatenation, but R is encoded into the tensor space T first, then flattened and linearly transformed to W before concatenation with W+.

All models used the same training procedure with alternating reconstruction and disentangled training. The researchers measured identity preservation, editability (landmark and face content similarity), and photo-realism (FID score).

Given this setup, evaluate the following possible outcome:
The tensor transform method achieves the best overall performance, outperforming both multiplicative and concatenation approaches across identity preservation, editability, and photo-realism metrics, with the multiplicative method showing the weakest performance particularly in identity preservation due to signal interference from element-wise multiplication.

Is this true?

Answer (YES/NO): NO